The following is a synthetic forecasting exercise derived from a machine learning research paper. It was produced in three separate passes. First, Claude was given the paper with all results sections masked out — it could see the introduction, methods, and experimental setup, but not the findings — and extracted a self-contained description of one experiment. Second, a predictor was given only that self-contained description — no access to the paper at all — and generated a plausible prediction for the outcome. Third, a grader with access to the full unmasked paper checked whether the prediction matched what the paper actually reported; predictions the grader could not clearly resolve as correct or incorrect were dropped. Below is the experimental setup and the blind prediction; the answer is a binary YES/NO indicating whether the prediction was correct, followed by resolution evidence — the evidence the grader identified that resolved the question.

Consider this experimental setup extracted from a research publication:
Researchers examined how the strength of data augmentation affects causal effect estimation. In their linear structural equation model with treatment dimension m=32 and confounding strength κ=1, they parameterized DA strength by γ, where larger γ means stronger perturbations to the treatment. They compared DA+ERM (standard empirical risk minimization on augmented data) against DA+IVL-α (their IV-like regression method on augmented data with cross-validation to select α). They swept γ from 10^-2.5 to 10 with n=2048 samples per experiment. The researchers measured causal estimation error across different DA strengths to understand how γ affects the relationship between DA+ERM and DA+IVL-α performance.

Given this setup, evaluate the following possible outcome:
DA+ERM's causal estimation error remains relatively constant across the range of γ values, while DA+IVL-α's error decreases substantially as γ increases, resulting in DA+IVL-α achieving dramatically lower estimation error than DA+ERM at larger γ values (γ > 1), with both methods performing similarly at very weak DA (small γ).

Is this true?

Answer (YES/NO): NO